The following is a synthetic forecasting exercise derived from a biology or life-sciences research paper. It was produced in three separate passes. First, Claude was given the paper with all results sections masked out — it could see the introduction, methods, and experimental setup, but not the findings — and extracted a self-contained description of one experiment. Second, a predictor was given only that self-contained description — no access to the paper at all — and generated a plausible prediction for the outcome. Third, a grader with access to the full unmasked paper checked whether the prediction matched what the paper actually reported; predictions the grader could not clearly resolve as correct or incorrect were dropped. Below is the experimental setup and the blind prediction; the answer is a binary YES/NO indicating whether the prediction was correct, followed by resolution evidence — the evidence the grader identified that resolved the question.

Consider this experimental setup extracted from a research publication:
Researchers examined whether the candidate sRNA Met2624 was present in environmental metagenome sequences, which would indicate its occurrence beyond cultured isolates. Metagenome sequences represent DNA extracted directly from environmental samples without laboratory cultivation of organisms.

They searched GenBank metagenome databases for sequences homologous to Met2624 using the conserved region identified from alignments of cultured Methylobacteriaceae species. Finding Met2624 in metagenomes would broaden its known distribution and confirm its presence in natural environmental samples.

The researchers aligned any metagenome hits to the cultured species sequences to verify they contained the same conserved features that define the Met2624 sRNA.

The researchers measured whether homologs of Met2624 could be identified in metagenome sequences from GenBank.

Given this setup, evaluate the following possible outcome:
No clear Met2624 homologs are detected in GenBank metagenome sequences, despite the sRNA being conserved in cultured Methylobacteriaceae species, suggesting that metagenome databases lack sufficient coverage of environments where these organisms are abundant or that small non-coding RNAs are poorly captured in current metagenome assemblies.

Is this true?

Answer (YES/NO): NO